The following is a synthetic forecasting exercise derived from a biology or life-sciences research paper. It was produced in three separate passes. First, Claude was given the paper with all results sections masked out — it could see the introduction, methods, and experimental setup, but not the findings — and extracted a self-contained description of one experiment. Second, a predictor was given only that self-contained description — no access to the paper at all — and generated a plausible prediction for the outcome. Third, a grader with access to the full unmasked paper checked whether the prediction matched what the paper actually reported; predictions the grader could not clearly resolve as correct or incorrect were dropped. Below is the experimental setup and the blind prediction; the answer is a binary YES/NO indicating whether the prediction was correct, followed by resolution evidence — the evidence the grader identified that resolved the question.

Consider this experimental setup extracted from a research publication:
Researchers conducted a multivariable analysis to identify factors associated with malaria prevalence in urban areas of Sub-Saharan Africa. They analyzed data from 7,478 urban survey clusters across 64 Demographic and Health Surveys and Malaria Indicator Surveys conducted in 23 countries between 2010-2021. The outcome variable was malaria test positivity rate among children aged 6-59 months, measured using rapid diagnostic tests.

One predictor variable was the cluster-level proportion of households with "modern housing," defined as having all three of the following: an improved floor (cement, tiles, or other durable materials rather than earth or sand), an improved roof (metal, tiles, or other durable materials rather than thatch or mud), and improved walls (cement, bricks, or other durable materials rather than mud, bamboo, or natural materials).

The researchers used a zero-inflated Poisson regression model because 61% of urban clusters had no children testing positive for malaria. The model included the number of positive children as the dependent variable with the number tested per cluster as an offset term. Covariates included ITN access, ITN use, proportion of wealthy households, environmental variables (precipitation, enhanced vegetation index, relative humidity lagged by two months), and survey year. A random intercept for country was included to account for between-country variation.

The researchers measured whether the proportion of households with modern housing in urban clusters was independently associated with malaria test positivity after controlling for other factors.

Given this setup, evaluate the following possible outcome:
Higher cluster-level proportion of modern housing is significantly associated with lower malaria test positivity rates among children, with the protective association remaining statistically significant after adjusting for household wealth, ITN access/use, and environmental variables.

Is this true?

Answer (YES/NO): YES